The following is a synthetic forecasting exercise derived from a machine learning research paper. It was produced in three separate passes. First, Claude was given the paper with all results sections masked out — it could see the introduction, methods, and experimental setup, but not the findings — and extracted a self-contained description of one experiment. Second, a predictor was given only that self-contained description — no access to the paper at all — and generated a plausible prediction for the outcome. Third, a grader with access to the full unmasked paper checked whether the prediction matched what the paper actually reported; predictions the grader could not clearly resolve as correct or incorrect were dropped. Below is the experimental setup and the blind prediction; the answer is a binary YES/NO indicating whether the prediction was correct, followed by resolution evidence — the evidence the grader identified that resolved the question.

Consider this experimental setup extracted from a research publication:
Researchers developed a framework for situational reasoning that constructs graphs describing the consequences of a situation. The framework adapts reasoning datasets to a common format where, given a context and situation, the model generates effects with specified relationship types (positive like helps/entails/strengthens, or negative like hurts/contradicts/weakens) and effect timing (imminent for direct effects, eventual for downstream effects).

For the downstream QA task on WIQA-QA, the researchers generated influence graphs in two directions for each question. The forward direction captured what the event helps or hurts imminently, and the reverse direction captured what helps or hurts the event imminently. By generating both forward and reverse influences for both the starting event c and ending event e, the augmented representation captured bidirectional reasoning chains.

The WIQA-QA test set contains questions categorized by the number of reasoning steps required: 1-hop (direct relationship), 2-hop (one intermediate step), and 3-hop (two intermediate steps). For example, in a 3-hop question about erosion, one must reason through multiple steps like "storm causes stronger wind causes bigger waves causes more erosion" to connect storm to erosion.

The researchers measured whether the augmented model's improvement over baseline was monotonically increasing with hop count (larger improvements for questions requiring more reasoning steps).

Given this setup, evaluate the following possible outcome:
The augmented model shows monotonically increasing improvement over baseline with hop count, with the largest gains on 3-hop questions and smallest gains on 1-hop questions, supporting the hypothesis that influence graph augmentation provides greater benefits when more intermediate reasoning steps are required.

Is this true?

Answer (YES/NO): NO